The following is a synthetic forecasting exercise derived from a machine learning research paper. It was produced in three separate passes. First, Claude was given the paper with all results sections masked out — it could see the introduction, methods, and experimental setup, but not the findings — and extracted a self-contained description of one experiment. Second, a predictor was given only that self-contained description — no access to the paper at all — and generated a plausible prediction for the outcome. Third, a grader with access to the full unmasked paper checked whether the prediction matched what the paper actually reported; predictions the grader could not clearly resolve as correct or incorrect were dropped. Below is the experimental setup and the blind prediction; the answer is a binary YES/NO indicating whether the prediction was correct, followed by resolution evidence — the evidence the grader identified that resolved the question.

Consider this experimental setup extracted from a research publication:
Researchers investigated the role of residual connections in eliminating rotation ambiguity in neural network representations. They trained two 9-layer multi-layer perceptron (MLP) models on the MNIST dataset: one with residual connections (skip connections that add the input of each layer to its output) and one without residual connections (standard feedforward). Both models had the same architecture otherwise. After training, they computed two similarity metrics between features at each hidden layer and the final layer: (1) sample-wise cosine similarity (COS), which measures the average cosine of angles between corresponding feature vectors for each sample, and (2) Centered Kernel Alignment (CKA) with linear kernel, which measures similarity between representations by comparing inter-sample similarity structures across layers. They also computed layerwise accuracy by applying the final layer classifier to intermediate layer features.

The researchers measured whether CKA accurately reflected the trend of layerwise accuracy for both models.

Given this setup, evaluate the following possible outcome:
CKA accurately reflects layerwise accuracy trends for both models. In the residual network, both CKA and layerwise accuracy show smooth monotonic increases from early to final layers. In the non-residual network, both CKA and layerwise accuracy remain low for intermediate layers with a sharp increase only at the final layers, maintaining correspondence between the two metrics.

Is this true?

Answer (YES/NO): NO